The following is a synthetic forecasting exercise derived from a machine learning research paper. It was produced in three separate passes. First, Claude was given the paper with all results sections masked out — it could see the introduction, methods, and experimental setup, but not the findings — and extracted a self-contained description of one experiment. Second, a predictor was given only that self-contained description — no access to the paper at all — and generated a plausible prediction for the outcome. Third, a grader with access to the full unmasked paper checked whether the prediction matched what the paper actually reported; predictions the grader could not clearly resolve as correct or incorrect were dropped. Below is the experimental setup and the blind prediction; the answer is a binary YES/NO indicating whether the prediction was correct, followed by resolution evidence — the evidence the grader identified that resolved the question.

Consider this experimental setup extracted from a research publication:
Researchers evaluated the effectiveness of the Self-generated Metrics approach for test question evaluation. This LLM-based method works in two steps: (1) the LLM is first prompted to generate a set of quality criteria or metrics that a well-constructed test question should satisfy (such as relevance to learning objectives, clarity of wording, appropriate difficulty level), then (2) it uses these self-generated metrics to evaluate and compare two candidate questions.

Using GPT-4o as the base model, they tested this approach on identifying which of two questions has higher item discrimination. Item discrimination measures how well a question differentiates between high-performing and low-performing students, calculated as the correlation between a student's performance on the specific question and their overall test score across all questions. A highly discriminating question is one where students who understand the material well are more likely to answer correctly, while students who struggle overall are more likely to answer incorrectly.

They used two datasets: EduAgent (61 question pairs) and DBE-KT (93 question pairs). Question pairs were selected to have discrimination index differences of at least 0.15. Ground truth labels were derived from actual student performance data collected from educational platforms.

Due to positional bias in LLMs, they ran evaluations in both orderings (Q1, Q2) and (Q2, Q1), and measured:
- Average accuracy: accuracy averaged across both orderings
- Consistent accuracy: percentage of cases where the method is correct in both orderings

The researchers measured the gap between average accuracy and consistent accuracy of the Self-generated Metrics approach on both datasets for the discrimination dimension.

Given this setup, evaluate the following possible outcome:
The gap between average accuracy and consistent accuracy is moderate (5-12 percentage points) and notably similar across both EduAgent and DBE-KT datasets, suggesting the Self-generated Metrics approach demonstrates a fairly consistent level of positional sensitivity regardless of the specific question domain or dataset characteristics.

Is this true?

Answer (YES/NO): NO